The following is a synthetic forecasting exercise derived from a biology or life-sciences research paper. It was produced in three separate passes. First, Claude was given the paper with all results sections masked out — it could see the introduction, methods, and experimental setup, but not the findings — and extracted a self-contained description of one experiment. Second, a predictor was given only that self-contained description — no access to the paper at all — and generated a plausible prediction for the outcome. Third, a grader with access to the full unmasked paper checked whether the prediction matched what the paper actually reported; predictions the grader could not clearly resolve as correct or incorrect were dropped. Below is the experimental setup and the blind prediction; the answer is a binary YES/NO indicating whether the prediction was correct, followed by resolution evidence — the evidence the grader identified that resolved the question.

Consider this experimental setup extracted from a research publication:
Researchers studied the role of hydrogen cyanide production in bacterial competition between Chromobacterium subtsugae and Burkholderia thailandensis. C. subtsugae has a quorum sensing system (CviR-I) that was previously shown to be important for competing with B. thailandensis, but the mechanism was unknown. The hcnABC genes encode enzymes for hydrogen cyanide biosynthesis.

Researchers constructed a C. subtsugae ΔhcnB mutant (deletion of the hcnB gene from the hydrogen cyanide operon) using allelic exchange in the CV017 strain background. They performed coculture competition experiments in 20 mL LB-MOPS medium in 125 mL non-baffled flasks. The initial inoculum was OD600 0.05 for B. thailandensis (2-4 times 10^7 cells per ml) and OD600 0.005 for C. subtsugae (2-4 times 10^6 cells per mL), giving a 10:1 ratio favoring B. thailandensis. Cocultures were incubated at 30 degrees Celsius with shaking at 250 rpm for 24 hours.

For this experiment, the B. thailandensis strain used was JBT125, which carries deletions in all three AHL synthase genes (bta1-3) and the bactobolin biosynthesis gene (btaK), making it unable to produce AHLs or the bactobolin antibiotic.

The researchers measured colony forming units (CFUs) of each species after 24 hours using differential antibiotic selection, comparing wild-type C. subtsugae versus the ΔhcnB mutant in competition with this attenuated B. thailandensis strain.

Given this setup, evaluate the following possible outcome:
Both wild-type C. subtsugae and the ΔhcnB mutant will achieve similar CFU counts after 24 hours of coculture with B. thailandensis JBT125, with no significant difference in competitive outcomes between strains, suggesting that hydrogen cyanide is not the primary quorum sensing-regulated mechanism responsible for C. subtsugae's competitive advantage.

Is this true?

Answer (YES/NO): NO